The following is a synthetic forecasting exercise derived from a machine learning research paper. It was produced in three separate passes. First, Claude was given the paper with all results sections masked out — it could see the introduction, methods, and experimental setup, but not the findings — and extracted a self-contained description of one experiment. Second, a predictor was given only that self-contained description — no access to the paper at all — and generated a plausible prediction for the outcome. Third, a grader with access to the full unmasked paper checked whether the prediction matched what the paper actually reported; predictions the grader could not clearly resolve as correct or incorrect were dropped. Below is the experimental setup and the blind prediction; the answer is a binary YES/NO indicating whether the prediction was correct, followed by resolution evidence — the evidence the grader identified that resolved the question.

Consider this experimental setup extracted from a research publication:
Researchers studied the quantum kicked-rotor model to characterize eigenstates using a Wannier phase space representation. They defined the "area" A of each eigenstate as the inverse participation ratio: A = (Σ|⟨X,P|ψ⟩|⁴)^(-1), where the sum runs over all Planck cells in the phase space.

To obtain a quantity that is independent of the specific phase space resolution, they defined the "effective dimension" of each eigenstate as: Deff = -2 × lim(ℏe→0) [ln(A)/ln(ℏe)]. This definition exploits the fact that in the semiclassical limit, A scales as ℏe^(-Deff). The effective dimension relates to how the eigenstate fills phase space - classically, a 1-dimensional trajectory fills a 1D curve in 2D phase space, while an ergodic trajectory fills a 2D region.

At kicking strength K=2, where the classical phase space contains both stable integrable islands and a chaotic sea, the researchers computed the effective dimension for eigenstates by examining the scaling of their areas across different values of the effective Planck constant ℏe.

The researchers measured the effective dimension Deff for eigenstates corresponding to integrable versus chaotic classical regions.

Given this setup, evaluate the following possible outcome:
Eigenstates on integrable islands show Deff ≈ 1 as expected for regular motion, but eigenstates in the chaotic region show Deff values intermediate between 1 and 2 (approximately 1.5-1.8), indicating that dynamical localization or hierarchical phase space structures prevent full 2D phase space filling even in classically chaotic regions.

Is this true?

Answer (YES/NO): NO